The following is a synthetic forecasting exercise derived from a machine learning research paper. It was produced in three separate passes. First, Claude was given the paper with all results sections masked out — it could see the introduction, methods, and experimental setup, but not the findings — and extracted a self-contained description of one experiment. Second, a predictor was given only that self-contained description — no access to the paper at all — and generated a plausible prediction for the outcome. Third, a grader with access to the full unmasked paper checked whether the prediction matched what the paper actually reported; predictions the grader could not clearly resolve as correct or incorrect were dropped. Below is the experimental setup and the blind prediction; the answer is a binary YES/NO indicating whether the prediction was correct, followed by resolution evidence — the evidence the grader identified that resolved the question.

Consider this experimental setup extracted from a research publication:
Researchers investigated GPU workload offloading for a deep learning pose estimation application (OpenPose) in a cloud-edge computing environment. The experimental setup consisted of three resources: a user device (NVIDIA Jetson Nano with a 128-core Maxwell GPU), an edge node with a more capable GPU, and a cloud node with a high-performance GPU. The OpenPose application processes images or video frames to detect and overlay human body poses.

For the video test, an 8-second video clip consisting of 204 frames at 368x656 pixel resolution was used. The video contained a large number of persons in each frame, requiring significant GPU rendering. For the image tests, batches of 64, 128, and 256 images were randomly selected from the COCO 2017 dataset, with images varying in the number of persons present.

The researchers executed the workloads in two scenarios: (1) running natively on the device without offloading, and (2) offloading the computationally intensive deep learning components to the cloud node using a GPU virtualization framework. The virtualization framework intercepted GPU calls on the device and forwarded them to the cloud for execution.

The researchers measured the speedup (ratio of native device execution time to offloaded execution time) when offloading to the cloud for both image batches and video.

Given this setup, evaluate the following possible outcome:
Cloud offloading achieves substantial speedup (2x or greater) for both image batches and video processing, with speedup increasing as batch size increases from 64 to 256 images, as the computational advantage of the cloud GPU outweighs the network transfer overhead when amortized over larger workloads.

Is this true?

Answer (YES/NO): NO